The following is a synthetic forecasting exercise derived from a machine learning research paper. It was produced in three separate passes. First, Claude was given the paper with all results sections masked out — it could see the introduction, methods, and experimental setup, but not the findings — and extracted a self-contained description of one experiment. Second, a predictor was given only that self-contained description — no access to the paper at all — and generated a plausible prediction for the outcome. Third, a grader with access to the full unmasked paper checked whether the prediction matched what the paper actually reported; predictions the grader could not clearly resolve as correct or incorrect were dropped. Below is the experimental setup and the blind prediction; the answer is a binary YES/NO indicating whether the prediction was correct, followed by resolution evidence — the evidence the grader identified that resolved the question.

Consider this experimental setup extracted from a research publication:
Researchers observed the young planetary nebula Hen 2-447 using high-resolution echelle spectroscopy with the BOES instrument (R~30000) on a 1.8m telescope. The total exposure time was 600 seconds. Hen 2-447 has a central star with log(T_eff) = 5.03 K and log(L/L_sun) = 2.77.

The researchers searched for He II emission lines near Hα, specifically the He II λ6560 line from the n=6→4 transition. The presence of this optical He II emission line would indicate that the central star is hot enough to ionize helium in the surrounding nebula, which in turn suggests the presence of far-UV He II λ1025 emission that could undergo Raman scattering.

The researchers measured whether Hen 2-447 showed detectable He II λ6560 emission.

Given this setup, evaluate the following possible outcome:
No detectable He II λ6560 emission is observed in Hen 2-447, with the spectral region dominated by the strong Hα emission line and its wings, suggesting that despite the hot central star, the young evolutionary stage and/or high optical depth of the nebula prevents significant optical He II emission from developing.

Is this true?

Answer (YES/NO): YES